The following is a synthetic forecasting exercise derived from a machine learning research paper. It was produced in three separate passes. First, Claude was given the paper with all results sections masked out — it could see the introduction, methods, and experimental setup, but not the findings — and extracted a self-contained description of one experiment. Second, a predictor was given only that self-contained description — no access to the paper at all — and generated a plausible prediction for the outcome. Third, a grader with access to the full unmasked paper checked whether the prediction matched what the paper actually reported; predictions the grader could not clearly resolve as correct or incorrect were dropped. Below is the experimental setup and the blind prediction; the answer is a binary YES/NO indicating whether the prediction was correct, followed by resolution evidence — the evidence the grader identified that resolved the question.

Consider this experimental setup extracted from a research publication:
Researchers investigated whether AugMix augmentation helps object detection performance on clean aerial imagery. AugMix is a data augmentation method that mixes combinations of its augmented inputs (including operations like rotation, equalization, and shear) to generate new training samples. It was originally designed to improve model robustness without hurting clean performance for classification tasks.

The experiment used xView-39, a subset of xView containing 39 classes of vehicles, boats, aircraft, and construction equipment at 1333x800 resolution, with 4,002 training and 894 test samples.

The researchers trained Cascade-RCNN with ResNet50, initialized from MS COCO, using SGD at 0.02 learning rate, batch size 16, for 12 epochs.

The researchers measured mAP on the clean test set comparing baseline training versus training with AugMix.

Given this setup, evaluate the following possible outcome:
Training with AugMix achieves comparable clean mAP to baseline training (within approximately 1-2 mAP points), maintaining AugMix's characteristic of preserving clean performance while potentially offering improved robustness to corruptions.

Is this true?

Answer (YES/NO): NO